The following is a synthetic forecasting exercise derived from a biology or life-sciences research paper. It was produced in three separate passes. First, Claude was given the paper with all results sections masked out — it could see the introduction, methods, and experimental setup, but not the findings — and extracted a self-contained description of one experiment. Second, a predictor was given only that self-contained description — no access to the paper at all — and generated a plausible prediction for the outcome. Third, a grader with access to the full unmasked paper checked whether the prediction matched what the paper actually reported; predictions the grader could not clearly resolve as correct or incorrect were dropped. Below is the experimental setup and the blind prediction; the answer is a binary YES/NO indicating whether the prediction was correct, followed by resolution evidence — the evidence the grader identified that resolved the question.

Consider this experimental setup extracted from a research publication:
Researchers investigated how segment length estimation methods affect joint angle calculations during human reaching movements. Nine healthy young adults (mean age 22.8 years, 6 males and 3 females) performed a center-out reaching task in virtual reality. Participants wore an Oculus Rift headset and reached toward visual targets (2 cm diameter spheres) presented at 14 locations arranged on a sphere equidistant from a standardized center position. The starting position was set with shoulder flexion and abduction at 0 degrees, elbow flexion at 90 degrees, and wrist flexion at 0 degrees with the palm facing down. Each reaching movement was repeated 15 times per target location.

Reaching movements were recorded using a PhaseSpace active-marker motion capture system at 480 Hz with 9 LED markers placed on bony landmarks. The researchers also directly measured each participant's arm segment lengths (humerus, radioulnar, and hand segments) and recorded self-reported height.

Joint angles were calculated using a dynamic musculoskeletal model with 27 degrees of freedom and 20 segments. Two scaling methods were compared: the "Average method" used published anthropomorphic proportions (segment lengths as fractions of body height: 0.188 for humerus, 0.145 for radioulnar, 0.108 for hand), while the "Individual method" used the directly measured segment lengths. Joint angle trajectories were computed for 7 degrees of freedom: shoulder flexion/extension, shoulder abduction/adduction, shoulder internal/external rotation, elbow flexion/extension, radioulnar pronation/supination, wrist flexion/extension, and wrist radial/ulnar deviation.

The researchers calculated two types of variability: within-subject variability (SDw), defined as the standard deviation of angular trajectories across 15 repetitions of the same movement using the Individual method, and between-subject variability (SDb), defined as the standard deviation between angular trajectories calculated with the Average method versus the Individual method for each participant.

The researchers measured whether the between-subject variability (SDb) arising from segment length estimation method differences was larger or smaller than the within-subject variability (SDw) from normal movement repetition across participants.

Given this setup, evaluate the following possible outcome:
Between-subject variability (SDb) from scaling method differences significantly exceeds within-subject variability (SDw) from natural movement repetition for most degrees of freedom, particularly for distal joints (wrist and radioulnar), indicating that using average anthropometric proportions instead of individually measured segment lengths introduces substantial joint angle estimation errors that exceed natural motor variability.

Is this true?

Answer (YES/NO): NO